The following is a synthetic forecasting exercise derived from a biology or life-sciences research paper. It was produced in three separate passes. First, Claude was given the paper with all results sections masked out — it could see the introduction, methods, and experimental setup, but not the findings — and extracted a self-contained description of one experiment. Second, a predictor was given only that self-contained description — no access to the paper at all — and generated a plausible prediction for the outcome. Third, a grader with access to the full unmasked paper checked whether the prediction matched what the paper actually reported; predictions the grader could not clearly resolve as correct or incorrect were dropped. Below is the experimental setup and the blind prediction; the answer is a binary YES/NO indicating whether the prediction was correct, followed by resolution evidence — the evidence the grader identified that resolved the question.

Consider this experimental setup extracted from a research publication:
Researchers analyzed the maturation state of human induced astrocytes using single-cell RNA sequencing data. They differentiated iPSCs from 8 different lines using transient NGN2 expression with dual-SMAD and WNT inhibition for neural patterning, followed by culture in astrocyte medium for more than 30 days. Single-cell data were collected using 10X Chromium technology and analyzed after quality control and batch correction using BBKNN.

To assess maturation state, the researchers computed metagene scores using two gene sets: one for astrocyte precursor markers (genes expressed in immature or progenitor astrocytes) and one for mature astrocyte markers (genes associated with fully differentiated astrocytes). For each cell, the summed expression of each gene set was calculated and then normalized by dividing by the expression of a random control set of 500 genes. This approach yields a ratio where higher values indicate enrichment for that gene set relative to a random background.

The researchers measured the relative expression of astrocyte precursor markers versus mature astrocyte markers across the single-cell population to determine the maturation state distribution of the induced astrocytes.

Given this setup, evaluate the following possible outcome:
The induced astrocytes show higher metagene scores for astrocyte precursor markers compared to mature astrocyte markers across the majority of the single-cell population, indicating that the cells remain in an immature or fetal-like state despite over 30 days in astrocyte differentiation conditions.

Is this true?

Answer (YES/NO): NO